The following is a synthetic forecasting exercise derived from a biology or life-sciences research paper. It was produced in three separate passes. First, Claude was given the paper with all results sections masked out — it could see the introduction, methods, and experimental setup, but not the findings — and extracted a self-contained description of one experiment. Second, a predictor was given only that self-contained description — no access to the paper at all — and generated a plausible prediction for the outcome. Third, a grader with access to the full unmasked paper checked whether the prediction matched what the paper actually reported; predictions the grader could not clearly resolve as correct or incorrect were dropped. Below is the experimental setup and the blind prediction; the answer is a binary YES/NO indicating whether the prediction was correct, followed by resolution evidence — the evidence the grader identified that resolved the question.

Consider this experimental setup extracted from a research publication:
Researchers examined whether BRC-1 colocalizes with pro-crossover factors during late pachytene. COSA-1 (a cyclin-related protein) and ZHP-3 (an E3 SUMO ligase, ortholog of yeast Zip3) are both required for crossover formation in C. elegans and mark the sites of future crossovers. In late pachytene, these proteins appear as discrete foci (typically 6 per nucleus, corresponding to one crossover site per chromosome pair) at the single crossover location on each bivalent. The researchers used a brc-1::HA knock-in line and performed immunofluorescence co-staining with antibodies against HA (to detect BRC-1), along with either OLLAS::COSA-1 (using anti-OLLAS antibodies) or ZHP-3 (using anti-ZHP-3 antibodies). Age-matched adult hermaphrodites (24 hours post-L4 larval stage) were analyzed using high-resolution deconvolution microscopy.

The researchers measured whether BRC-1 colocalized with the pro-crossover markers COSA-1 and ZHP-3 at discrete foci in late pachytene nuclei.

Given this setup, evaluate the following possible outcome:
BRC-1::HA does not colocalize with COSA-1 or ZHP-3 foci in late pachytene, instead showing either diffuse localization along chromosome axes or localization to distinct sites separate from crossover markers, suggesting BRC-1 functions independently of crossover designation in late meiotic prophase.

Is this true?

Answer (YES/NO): NO